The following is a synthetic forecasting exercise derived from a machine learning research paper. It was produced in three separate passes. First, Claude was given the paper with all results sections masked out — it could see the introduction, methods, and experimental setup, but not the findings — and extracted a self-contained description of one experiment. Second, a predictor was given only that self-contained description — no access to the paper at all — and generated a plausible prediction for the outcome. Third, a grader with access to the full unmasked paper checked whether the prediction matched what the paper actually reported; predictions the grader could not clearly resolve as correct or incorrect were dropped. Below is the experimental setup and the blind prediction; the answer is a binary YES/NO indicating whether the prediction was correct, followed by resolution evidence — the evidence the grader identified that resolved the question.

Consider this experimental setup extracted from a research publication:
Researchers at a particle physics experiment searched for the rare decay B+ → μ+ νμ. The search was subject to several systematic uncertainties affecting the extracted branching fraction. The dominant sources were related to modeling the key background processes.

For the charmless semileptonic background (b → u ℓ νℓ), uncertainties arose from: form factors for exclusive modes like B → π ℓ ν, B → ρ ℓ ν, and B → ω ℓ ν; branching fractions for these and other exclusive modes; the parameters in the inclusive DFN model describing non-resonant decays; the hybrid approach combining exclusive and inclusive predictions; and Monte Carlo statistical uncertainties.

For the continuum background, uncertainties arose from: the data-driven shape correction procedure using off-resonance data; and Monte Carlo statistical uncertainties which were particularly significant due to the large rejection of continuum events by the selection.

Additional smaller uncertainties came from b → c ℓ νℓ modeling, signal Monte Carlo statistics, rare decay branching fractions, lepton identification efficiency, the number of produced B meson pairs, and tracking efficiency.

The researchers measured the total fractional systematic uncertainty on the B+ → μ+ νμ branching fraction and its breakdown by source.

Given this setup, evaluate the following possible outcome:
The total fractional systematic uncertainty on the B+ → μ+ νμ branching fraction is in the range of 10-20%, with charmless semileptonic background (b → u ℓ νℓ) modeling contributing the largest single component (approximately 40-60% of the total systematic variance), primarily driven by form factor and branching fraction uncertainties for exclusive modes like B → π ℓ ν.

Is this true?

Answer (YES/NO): NO